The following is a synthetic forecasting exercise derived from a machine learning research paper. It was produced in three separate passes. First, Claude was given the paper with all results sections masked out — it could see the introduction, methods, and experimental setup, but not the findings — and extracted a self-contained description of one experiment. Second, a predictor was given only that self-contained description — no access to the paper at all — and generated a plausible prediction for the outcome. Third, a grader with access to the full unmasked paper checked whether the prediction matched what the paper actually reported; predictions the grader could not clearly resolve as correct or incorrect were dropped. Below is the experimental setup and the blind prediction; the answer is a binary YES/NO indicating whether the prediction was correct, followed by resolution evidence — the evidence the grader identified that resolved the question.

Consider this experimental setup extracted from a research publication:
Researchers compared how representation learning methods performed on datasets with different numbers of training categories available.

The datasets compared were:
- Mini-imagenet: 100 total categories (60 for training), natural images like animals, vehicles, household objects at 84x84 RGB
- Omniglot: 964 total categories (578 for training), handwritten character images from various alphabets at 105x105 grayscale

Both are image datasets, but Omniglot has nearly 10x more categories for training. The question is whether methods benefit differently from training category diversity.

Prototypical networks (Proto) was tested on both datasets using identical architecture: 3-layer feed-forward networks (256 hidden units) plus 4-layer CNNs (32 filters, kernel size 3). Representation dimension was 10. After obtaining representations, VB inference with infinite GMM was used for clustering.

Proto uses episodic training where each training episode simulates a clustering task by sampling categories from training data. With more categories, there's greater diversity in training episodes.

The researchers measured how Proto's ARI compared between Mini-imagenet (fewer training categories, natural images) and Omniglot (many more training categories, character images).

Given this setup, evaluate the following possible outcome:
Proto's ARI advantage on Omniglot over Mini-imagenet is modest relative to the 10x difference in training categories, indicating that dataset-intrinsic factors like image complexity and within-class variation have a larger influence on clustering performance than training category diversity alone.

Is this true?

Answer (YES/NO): NO